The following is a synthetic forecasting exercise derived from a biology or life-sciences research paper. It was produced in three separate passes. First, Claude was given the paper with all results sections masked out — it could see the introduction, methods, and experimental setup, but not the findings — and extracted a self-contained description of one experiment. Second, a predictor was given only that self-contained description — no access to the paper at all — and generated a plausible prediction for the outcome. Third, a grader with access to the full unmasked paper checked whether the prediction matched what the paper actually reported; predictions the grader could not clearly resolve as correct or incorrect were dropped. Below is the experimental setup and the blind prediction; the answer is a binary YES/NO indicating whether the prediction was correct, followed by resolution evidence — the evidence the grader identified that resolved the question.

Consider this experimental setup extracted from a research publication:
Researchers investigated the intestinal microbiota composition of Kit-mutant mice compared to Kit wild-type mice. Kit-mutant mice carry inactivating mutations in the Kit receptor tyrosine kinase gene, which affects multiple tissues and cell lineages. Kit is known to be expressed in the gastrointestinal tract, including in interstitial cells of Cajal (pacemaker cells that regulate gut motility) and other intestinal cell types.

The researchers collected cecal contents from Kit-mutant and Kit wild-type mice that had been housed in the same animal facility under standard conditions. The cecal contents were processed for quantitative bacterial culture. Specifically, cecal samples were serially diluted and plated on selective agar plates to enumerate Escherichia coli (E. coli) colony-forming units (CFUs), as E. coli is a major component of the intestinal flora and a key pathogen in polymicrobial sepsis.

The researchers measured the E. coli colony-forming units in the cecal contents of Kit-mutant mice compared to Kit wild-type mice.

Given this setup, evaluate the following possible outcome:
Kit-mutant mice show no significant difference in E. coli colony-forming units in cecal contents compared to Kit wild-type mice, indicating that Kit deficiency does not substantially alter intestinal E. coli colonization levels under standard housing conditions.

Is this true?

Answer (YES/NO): NO